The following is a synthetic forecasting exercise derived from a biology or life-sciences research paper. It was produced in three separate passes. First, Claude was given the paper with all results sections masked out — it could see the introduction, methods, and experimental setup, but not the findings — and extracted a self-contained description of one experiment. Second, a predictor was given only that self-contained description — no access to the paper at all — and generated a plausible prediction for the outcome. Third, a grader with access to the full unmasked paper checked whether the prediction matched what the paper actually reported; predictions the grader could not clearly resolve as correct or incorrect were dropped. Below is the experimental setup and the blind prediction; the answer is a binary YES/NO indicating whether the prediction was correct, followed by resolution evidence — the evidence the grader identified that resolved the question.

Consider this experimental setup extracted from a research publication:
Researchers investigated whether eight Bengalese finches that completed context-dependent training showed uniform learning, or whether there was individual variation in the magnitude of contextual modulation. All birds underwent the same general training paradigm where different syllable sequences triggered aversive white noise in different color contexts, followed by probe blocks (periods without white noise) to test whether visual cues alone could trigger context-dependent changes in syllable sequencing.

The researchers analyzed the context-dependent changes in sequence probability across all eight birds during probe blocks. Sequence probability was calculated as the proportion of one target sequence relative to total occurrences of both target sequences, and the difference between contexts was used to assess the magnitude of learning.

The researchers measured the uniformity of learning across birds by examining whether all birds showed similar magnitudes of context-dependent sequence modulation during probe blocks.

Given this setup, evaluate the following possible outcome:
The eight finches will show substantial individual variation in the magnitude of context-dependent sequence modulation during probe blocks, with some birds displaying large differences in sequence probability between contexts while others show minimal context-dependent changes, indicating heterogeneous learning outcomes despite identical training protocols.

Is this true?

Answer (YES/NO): YES